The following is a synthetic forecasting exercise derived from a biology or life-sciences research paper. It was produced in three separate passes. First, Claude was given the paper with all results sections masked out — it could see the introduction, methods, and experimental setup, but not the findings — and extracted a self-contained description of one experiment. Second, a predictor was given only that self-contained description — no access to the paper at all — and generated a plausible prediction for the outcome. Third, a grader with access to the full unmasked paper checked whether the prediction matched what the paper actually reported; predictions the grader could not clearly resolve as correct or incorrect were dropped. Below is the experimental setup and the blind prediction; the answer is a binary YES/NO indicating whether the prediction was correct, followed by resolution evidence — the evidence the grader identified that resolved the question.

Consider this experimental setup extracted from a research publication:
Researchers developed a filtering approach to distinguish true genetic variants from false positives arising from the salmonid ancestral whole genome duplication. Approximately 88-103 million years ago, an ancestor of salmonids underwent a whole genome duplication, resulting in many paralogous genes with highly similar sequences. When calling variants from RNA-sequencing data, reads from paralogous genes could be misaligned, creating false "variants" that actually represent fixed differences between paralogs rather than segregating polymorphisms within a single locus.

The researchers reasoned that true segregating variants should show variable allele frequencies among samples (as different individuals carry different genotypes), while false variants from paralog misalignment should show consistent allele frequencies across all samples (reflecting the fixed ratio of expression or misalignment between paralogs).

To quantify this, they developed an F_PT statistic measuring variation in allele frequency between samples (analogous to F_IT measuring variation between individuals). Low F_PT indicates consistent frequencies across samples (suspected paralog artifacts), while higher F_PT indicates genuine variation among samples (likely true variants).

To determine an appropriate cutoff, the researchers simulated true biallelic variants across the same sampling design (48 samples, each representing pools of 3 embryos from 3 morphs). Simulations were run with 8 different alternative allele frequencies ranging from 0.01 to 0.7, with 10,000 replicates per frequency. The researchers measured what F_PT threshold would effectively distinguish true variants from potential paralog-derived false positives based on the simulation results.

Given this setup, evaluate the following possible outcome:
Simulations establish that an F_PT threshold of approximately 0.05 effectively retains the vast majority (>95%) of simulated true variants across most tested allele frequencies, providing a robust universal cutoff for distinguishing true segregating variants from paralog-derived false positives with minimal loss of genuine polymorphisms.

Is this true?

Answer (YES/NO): NO